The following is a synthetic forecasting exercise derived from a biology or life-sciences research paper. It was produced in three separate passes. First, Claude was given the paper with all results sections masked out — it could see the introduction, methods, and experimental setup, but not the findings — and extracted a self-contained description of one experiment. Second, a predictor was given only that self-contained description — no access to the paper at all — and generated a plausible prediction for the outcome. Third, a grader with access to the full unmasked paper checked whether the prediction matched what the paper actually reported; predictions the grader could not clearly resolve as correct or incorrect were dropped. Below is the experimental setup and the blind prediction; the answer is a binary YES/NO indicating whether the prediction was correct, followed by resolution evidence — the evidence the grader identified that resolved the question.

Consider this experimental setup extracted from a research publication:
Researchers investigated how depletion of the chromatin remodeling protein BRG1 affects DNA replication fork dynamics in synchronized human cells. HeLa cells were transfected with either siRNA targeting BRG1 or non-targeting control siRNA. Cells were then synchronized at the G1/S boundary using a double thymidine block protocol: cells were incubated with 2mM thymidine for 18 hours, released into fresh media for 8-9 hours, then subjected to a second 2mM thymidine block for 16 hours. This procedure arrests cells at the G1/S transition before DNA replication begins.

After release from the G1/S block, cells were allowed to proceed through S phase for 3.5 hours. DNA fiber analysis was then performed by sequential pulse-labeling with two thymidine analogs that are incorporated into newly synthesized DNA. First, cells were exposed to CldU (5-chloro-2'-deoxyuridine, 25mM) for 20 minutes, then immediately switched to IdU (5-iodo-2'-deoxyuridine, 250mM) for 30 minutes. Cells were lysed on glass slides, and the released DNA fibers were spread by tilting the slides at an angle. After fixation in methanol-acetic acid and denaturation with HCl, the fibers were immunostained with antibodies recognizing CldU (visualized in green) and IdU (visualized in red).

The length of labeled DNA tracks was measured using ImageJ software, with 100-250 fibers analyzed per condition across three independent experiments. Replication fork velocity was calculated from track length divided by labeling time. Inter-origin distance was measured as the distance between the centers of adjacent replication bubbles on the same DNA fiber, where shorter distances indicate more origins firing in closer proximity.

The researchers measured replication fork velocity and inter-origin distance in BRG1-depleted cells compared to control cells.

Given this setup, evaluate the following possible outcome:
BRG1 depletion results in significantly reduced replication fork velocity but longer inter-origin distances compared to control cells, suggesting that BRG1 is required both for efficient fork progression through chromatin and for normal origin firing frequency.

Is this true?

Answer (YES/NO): NO